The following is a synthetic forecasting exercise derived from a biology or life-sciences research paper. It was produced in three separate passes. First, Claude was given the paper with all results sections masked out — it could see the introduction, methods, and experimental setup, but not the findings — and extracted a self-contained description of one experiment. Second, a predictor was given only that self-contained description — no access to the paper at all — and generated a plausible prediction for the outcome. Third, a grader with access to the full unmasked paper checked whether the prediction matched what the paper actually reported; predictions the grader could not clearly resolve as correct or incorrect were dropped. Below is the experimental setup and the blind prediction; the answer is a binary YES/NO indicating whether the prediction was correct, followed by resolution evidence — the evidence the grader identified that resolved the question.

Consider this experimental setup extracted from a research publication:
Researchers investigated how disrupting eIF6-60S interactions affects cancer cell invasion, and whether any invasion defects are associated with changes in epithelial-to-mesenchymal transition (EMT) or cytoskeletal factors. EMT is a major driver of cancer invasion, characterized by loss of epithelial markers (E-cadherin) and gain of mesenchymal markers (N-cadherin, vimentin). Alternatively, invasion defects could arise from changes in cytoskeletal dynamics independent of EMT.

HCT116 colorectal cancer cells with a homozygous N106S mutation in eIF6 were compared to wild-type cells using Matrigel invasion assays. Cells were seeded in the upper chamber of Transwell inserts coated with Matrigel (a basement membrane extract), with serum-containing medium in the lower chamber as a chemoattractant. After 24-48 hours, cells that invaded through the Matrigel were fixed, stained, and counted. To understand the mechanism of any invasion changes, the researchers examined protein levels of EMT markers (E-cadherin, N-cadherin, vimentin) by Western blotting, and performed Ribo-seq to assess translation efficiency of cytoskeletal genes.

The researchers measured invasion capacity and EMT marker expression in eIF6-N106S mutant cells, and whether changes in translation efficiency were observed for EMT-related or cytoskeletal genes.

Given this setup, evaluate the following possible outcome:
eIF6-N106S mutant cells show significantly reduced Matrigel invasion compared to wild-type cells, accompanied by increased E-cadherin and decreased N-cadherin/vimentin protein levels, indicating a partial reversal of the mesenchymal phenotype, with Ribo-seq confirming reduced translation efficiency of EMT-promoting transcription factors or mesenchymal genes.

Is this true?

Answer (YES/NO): NO